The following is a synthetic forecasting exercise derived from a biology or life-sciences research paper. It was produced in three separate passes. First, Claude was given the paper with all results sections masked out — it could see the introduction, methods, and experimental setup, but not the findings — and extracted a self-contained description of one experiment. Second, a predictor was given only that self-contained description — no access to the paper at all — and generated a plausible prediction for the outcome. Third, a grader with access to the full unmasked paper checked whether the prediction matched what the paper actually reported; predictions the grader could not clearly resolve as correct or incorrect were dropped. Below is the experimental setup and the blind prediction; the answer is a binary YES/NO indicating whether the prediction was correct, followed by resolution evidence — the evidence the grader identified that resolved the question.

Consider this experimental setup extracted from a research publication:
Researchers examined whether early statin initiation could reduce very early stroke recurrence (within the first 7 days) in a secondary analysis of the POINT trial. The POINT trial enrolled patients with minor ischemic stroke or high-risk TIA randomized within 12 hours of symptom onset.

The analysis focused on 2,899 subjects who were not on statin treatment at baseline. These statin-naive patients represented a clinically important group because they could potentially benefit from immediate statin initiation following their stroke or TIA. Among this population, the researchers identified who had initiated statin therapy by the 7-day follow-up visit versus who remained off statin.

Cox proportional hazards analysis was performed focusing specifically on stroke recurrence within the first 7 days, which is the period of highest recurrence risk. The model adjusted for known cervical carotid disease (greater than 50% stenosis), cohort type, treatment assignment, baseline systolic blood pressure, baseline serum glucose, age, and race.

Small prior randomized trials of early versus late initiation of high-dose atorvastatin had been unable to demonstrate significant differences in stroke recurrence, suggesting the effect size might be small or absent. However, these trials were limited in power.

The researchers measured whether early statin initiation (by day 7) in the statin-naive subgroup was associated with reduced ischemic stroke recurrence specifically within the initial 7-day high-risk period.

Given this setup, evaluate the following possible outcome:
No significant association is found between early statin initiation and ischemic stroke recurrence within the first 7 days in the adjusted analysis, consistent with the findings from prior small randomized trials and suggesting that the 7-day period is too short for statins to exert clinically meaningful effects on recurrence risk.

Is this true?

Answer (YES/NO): YES